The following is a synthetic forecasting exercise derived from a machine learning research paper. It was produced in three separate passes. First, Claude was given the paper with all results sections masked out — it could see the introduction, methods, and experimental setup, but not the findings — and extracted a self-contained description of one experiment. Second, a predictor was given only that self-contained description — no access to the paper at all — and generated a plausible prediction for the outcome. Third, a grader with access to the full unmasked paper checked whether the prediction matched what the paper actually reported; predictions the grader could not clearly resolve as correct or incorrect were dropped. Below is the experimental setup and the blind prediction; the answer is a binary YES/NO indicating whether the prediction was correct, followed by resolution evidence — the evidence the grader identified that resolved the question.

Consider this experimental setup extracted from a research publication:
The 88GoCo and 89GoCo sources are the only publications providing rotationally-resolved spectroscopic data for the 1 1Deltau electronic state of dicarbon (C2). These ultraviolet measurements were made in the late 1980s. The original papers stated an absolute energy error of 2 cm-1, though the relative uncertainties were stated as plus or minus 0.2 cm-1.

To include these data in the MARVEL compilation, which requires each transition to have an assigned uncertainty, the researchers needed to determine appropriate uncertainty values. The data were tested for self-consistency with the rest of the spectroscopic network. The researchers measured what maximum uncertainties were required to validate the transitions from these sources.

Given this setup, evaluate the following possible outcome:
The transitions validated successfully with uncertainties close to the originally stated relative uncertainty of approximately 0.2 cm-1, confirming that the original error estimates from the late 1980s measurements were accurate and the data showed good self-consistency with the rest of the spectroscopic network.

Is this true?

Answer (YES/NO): NO